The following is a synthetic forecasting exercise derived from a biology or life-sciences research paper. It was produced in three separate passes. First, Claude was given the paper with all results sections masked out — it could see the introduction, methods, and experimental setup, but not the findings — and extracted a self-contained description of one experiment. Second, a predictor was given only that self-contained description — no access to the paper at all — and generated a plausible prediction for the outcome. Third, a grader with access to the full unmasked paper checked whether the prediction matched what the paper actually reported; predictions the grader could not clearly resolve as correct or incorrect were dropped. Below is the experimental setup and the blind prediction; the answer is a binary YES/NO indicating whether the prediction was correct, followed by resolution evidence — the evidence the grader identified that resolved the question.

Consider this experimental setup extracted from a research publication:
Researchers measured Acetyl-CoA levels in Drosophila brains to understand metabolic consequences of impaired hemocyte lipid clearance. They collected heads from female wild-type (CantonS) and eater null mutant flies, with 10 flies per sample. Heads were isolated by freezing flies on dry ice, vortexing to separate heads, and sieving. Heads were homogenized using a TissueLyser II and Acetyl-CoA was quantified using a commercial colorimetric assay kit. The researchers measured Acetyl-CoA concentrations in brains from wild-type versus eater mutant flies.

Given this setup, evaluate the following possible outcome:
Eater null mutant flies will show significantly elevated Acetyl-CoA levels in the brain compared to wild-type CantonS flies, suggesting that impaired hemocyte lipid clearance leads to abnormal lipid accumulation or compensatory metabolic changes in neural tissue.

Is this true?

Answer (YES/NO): YES